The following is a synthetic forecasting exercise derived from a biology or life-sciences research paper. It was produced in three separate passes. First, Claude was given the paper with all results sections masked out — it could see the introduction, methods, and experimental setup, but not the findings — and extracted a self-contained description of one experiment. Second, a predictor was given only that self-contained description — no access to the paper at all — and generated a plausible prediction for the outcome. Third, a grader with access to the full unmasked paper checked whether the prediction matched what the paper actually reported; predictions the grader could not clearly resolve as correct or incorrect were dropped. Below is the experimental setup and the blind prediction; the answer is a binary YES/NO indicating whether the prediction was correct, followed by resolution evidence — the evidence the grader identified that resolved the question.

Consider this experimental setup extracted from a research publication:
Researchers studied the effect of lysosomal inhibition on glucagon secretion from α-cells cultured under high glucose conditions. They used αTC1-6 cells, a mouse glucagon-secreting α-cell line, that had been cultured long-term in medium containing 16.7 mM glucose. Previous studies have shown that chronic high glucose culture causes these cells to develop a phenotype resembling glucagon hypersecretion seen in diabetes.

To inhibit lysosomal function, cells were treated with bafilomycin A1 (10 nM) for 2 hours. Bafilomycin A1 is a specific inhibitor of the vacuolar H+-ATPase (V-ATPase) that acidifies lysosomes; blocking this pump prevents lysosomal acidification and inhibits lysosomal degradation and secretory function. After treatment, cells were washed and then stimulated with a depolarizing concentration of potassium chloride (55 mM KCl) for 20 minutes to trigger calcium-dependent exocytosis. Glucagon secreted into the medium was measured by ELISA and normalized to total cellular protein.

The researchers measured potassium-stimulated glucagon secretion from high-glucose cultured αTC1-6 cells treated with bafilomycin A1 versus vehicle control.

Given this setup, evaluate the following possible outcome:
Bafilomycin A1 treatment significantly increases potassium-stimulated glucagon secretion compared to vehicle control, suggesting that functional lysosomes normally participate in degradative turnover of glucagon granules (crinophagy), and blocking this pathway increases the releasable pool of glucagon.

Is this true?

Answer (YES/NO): NO